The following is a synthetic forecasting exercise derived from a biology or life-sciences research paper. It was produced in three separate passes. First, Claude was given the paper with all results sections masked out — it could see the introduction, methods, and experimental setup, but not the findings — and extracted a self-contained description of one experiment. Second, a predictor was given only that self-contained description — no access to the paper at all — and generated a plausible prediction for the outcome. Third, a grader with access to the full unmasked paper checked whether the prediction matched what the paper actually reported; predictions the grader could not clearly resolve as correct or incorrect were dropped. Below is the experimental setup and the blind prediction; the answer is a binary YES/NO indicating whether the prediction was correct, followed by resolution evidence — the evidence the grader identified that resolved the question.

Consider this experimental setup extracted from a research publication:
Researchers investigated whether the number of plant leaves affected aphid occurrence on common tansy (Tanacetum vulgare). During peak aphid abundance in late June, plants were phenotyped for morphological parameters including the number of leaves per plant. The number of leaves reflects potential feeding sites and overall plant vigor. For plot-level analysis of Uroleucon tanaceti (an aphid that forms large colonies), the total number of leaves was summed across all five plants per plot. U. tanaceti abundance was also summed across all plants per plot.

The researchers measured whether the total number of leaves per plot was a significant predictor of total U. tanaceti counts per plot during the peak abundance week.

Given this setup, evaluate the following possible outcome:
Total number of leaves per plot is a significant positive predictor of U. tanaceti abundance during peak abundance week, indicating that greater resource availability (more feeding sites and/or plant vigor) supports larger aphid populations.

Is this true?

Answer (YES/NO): NO